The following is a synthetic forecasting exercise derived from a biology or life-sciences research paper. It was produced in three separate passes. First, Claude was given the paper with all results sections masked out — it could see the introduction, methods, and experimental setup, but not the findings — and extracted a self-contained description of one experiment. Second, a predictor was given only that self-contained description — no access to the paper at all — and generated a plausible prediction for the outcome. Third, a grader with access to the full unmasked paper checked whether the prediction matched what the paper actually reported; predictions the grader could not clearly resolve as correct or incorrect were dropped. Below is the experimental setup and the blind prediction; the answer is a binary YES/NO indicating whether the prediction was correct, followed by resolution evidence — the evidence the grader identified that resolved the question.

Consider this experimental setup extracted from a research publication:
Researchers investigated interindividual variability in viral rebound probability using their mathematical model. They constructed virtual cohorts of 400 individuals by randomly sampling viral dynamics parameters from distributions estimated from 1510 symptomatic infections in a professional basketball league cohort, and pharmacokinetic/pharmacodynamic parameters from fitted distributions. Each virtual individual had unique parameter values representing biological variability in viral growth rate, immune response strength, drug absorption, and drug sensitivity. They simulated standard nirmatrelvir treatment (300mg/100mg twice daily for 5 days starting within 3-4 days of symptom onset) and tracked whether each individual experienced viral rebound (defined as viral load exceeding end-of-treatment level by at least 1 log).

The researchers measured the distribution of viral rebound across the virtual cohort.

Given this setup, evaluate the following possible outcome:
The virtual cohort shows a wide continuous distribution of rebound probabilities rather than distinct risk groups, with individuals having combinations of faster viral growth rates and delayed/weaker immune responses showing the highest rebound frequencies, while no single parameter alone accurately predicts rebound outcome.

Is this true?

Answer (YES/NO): NO